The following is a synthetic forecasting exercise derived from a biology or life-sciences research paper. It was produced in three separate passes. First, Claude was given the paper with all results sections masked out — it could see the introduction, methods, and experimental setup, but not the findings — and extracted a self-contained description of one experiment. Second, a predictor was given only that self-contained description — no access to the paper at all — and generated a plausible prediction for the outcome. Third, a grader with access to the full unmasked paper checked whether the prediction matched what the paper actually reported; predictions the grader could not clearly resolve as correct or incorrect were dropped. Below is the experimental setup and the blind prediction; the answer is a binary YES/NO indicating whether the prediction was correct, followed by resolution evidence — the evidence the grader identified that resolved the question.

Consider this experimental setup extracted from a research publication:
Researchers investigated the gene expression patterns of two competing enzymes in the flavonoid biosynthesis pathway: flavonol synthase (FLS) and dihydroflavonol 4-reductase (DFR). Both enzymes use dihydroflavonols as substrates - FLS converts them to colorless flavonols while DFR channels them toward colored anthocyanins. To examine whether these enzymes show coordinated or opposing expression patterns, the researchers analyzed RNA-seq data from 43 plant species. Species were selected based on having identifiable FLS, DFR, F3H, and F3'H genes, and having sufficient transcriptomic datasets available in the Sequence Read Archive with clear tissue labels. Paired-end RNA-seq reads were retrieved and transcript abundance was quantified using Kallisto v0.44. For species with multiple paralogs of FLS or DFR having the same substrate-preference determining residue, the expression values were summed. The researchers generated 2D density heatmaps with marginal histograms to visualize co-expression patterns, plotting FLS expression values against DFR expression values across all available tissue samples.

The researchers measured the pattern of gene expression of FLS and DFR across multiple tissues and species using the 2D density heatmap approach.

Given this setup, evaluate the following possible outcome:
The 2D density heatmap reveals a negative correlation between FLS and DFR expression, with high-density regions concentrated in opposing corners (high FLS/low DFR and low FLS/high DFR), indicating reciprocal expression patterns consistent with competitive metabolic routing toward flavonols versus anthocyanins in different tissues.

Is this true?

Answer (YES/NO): NO